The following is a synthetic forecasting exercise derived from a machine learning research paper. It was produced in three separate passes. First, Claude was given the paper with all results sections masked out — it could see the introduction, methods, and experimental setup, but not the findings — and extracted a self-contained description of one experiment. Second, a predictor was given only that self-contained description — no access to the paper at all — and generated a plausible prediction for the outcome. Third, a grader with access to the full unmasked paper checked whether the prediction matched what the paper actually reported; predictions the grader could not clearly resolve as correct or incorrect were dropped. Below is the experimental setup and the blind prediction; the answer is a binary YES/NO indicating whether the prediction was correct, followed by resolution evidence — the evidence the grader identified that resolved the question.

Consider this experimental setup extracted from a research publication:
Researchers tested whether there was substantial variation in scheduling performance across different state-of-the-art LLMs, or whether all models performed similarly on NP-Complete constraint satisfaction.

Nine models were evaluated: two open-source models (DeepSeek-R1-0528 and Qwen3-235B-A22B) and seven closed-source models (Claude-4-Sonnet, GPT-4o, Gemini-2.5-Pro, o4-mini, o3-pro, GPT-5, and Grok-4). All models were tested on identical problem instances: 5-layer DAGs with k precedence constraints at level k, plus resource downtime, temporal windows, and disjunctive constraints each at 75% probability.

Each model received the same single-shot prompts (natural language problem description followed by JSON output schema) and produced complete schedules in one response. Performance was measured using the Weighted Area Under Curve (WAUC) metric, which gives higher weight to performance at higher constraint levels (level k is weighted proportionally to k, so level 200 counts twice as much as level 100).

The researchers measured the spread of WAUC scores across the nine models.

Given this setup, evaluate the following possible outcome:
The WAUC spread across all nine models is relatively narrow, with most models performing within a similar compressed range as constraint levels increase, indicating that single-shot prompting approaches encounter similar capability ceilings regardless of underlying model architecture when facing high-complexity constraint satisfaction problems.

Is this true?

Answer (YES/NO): NO